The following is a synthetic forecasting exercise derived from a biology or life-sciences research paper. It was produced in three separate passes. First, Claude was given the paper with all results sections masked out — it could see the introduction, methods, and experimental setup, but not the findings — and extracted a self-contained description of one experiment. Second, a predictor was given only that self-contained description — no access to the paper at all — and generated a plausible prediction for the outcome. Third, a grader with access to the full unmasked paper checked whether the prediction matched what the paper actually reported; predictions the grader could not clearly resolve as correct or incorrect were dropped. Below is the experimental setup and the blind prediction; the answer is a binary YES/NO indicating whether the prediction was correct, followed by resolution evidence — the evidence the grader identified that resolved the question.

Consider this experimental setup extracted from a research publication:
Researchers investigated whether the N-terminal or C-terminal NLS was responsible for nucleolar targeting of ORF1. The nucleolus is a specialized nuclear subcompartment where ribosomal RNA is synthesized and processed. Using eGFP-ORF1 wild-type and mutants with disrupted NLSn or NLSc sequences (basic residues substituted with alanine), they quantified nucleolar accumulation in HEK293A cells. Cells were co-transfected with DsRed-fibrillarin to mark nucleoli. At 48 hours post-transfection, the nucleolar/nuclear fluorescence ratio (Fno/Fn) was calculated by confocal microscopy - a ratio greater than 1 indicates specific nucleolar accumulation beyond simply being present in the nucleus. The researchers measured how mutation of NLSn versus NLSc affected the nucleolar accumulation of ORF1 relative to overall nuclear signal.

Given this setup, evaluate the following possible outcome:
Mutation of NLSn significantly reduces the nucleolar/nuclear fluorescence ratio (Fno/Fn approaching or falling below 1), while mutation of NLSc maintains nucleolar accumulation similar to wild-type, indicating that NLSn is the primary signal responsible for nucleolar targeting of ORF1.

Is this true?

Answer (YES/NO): YES